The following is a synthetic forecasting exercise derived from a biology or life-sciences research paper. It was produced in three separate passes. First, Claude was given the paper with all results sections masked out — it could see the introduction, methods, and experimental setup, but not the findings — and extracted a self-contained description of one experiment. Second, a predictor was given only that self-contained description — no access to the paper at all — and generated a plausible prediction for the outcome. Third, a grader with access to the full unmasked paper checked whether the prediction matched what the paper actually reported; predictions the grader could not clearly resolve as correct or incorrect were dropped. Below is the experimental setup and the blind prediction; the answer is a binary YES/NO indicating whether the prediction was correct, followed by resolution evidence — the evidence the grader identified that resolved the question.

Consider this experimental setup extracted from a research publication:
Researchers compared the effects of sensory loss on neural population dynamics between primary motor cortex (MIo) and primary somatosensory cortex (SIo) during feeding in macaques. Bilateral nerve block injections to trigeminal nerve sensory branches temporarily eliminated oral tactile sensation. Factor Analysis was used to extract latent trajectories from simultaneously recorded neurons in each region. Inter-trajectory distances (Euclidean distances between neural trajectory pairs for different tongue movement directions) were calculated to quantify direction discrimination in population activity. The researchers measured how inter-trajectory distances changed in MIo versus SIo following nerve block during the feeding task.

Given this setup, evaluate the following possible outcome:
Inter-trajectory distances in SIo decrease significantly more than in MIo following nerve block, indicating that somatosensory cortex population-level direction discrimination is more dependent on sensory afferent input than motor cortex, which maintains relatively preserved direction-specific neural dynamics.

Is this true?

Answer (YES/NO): NO